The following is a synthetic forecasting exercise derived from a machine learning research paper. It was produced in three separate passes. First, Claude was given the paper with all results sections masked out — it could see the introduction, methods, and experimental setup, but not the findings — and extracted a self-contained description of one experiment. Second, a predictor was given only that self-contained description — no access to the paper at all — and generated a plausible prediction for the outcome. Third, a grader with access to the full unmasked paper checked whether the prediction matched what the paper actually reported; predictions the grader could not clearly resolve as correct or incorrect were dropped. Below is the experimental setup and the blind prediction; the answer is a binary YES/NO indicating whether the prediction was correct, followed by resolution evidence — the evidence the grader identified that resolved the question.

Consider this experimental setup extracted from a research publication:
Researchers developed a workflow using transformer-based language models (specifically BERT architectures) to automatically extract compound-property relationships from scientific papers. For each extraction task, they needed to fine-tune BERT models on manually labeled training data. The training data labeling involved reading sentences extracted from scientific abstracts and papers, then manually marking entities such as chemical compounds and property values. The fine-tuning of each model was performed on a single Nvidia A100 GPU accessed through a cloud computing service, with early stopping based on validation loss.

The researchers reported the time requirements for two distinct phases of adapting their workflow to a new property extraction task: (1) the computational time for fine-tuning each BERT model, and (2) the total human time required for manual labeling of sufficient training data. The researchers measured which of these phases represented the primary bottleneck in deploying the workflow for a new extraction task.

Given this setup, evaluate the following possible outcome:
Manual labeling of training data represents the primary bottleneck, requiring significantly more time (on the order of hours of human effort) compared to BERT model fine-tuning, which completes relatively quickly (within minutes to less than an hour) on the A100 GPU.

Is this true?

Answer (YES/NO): NO